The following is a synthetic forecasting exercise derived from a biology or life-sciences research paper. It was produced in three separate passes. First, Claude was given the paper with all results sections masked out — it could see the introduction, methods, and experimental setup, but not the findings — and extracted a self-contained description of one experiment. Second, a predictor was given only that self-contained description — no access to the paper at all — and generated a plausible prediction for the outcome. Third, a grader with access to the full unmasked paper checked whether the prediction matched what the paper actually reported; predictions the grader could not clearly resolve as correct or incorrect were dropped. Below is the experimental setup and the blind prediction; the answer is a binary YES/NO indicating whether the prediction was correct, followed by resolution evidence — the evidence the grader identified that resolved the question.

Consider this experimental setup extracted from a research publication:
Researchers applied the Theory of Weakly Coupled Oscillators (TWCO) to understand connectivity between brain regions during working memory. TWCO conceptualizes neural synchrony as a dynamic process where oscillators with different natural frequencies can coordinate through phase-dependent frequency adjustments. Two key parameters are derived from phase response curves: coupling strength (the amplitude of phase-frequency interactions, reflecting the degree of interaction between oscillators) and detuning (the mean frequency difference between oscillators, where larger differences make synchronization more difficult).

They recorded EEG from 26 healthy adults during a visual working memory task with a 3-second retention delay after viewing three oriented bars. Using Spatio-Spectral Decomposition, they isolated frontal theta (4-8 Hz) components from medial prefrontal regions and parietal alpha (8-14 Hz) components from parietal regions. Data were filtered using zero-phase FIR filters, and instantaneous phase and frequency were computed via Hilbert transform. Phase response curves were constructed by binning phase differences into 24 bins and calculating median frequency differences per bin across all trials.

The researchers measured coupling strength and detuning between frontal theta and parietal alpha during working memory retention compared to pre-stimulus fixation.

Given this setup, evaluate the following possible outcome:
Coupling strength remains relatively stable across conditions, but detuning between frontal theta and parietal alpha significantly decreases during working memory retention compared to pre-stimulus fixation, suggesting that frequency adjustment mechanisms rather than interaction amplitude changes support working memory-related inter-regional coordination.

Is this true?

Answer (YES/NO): NO